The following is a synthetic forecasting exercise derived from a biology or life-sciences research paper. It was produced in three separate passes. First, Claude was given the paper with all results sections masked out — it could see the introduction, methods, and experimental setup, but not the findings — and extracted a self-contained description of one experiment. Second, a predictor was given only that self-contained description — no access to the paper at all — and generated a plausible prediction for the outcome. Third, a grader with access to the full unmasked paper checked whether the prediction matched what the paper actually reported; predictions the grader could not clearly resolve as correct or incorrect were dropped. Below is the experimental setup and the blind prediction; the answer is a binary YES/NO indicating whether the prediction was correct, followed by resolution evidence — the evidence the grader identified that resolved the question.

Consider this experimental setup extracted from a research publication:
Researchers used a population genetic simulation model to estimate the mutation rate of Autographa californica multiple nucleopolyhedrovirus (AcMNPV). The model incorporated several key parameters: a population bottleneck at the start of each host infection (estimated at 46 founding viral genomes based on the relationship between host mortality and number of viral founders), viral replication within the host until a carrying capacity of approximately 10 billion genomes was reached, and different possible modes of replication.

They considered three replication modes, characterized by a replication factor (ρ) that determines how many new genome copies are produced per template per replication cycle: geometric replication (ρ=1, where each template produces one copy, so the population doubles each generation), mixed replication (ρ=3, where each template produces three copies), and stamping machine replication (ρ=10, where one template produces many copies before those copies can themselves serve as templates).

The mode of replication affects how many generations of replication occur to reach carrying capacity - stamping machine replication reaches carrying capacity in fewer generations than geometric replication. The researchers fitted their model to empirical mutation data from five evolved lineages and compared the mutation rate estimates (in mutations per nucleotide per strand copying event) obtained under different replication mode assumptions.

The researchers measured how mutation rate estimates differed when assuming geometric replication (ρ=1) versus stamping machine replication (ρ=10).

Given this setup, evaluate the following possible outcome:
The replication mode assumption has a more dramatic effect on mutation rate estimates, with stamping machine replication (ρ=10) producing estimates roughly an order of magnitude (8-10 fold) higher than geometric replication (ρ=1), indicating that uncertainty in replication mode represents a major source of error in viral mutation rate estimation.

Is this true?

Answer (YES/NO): NO